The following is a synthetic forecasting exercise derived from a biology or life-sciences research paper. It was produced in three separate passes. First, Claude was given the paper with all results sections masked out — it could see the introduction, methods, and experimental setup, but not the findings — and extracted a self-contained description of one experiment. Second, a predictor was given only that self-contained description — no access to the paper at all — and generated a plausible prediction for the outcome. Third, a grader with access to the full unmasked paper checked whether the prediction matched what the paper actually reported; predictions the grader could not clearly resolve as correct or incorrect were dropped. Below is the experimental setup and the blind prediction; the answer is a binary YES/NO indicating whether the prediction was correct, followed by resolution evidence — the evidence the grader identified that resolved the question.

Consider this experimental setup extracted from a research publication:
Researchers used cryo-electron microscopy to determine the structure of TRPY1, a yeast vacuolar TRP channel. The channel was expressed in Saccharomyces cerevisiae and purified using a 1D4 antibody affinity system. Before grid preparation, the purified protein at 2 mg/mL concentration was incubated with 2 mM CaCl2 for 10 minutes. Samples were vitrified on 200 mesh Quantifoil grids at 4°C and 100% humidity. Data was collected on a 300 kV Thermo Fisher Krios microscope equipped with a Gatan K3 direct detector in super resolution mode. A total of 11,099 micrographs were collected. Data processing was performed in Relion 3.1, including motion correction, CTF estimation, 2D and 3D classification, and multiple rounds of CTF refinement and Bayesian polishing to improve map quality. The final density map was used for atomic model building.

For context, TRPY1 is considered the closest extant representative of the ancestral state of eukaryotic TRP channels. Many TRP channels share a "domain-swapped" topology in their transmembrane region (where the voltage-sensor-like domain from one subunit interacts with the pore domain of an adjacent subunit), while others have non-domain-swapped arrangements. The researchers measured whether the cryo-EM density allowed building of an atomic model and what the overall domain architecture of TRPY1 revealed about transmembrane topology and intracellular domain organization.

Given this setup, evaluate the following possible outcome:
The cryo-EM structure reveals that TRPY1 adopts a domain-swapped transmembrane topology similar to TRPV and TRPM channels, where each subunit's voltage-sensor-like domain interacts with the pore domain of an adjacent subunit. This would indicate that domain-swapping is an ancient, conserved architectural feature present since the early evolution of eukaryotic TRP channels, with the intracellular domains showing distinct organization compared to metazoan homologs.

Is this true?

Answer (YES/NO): YES